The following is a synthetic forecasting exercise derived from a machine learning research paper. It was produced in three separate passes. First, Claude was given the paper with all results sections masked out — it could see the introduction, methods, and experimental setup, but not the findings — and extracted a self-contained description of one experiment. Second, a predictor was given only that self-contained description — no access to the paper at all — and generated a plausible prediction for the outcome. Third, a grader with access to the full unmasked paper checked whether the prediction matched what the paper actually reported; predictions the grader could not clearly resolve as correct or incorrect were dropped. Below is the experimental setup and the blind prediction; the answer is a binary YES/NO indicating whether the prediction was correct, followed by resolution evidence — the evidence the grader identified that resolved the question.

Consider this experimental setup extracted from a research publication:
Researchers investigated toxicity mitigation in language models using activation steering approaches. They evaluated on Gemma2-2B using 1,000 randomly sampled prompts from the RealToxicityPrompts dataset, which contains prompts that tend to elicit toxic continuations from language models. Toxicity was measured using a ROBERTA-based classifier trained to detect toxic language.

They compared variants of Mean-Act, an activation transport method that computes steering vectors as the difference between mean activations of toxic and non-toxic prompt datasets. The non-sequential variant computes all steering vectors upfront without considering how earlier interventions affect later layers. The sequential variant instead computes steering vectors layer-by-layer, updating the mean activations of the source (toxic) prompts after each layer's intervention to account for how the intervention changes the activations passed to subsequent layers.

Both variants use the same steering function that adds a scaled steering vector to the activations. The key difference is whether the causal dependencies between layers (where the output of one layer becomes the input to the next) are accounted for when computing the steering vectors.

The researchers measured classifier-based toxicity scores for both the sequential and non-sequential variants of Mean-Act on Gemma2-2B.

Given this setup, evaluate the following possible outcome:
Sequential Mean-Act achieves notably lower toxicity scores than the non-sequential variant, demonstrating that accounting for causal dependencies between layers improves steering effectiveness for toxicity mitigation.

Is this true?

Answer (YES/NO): YES